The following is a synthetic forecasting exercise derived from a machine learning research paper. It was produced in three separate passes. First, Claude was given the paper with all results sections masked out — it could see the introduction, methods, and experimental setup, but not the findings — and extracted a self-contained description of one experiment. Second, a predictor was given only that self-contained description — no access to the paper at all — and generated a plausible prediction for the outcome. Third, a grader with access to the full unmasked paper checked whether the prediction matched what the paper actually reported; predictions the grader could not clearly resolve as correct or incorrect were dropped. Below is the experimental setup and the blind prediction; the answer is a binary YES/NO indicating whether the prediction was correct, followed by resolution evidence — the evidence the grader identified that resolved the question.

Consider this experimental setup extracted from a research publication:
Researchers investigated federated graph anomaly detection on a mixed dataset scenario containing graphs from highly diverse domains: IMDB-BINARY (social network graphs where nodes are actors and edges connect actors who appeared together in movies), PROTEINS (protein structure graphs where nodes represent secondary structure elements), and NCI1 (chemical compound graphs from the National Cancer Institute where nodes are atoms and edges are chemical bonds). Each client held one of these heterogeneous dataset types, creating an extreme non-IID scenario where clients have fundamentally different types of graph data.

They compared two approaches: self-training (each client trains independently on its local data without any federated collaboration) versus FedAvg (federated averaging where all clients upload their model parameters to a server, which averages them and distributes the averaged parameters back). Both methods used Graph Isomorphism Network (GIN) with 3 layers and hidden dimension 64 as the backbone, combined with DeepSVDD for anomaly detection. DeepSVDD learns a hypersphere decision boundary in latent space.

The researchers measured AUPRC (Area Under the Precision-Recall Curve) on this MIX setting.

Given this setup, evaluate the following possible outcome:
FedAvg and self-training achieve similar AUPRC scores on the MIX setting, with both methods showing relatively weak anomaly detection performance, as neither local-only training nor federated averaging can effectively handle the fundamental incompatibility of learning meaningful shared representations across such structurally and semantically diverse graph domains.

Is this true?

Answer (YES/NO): NO